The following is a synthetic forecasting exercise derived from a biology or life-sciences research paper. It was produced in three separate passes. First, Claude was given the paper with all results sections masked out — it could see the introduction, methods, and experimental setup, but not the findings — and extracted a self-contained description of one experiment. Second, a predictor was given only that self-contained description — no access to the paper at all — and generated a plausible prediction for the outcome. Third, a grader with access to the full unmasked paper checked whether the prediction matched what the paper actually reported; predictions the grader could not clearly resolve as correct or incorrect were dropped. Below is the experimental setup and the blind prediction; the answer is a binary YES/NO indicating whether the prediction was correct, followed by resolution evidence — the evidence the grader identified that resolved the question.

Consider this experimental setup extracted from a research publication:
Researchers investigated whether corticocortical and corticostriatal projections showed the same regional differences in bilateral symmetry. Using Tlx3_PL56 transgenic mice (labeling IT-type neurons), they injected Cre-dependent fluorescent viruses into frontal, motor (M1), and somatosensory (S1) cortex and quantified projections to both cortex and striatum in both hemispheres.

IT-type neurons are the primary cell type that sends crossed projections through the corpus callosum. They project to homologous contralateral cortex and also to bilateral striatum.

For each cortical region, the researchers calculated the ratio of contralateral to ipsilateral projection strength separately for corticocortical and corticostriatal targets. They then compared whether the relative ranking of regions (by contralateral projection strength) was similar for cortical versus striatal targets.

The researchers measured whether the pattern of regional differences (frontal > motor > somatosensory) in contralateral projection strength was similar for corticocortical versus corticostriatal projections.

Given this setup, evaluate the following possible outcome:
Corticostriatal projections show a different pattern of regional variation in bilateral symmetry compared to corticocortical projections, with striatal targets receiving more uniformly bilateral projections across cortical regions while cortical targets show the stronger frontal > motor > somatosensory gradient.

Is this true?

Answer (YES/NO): NO